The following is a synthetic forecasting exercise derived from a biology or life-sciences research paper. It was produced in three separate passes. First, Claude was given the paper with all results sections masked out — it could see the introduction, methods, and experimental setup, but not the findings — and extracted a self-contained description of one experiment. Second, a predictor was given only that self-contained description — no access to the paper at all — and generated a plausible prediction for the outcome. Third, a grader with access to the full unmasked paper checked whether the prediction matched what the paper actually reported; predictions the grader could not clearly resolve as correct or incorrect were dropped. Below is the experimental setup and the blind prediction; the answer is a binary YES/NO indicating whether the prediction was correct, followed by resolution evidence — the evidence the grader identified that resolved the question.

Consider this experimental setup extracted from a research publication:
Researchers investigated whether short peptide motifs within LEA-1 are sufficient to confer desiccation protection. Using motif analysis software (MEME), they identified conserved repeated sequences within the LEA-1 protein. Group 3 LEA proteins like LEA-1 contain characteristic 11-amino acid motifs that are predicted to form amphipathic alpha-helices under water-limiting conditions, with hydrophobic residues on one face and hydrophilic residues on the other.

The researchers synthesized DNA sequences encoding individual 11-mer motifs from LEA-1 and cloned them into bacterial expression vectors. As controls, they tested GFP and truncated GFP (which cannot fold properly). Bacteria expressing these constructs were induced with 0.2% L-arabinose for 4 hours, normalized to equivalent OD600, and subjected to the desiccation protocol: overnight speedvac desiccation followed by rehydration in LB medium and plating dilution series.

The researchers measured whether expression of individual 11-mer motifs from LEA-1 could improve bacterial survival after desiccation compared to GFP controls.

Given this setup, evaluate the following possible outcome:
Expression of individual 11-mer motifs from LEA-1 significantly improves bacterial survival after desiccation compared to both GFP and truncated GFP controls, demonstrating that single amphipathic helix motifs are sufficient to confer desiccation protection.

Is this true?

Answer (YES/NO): YES